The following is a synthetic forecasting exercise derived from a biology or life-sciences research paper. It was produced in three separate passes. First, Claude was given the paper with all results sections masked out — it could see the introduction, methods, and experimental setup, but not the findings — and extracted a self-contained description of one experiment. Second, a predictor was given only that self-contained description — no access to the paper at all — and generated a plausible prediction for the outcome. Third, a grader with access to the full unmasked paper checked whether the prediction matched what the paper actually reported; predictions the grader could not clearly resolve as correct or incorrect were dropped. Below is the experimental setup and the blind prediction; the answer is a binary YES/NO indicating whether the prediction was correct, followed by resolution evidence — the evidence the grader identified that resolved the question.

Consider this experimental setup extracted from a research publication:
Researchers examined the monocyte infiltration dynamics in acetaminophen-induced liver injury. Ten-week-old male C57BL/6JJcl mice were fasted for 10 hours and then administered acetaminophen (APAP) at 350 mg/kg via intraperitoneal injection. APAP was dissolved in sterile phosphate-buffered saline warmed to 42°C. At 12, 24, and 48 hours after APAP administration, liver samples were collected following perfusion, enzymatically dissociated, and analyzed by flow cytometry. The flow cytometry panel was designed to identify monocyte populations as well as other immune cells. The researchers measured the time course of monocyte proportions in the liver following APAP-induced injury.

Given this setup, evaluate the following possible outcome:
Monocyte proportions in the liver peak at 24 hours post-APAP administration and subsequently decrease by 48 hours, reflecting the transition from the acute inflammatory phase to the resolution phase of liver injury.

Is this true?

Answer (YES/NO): YES